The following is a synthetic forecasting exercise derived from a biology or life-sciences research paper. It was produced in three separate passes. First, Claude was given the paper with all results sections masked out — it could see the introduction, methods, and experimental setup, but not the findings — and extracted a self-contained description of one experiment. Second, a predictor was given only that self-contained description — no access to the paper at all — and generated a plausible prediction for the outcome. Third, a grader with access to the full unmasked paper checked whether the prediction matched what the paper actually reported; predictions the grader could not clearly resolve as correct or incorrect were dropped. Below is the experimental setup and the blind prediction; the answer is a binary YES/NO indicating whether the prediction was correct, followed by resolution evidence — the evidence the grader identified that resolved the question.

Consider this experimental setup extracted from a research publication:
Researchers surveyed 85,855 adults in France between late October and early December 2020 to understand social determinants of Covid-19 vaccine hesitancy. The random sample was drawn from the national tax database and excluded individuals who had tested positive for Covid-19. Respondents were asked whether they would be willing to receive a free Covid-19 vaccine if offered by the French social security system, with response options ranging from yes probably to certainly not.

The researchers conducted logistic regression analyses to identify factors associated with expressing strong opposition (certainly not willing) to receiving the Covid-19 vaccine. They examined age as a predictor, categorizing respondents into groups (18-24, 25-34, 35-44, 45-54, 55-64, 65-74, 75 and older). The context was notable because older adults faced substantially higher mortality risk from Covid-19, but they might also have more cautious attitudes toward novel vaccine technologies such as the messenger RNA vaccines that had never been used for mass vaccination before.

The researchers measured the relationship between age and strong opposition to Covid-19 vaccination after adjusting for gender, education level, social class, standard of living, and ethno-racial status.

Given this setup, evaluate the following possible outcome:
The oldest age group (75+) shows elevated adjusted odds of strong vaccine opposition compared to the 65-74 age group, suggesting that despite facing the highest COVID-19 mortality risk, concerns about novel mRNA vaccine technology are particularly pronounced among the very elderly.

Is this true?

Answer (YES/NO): NO